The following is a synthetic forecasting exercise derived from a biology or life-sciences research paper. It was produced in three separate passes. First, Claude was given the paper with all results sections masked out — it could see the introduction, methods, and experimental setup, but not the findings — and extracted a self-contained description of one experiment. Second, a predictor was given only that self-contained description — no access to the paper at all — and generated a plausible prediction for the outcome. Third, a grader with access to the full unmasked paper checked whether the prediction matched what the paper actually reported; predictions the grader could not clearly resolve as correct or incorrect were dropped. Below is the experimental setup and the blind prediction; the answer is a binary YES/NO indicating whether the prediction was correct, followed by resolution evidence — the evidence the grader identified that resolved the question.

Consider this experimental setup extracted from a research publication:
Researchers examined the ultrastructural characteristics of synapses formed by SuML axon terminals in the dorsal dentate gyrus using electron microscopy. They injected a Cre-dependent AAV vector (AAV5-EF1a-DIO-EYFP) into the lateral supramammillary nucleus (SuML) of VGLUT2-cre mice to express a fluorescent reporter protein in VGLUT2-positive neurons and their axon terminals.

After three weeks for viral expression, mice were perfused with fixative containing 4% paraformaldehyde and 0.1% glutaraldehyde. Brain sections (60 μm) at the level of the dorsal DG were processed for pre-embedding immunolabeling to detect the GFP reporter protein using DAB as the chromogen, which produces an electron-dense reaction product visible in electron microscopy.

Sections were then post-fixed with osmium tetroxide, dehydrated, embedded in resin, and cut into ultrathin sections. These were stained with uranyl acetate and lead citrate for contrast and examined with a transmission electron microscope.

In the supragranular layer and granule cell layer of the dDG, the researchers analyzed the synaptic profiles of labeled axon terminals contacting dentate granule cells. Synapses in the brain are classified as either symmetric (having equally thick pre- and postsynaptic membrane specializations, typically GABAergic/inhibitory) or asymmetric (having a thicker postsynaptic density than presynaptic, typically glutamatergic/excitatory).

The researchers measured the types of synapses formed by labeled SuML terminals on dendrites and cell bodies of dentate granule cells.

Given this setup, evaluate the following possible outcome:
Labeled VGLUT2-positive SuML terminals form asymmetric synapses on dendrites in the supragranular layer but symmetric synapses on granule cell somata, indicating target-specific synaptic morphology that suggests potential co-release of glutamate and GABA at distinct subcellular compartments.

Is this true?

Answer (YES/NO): NO